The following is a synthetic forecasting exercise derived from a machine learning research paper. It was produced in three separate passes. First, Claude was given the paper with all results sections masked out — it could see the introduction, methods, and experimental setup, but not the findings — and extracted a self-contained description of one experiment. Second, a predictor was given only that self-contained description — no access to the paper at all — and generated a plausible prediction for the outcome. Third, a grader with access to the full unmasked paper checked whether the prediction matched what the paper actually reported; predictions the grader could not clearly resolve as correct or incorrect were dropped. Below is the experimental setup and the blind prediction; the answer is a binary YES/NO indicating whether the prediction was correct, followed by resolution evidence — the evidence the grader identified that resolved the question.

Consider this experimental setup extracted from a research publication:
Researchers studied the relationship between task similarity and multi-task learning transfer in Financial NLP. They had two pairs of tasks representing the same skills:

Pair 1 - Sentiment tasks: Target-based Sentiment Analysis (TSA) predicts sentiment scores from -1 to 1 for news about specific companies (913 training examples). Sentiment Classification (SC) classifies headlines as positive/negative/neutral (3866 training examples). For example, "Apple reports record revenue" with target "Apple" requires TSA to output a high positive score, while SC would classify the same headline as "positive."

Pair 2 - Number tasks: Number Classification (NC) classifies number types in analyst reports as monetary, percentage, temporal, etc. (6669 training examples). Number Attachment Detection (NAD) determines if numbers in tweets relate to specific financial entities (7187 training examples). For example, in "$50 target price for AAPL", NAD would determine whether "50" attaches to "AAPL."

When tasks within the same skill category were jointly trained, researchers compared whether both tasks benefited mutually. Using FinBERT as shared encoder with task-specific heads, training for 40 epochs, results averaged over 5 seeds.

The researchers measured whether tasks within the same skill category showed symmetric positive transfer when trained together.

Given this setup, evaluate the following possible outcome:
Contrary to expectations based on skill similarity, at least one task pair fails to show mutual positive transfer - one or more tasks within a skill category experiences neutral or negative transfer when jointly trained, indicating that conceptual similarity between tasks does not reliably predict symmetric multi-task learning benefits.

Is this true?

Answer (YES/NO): YES